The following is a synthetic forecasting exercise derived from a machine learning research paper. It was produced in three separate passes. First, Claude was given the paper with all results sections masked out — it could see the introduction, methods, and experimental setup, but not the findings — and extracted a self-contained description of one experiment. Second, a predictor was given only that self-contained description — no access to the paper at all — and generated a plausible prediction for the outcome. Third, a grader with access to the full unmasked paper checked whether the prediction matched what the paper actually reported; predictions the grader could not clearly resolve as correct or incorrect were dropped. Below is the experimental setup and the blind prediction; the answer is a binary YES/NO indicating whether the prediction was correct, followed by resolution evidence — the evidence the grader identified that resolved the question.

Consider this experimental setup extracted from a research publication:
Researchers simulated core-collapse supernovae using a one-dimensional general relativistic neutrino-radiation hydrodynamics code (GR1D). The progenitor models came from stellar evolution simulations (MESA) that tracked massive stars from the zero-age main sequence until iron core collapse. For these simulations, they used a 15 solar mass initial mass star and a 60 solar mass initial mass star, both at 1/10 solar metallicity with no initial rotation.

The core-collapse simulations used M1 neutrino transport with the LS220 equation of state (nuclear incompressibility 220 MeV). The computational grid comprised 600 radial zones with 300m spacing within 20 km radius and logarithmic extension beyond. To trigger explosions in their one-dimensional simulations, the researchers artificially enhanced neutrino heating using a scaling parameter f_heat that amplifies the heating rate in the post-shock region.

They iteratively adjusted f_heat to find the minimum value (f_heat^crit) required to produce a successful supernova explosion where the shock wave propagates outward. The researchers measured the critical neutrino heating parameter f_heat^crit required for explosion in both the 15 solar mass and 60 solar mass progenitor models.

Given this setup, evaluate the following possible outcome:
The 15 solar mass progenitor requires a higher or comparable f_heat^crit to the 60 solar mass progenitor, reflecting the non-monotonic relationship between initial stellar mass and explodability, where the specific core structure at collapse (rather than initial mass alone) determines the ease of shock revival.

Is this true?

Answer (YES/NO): YES